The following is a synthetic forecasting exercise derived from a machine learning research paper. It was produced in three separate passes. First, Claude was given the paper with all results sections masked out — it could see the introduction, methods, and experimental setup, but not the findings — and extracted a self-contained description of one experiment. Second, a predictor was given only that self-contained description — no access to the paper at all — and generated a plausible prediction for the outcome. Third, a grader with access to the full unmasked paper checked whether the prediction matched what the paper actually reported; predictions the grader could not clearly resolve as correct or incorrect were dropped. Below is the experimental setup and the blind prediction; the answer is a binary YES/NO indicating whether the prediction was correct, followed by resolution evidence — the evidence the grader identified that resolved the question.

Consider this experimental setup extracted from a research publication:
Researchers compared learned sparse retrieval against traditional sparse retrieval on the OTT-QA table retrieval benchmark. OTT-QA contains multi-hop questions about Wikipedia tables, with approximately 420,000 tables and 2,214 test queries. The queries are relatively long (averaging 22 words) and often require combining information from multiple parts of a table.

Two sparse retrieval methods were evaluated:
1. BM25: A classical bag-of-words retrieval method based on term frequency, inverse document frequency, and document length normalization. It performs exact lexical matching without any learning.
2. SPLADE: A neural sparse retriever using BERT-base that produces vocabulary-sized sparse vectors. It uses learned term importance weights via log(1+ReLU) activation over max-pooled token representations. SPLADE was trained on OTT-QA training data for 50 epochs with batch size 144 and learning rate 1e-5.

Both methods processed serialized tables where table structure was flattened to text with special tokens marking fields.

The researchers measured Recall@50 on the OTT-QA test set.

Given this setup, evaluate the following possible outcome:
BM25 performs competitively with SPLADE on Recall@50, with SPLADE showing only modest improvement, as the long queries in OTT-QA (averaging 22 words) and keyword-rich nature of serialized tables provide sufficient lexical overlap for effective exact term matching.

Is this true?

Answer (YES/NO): NO